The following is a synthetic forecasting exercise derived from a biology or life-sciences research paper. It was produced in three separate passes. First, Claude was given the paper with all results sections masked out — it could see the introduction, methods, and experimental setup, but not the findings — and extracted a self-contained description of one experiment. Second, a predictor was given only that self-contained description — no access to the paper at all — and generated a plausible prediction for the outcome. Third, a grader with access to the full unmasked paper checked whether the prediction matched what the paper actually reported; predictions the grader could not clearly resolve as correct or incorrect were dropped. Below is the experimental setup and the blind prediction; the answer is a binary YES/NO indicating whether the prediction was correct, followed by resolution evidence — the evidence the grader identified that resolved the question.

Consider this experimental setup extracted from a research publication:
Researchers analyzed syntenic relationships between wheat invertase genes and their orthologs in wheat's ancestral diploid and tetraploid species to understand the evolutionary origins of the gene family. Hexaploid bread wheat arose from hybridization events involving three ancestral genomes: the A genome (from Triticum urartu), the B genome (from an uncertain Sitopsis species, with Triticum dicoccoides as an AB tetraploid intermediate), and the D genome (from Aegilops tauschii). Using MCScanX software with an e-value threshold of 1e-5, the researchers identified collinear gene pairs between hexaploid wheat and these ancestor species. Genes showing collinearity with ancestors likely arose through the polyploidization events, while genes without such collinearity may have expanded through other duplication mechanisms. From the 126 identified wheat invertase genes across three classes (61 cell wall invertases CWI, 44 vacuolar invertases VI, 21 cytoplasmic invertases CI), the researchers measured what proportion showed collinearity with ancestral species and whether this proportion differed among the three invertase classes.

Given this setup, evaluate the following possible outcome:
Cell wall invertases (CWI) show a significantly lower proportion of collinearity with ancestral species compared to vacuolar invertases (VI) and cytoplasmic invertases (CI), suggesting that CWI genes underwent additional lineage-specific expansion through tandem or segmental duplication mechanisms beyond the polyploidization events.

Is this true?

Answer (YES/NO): NO